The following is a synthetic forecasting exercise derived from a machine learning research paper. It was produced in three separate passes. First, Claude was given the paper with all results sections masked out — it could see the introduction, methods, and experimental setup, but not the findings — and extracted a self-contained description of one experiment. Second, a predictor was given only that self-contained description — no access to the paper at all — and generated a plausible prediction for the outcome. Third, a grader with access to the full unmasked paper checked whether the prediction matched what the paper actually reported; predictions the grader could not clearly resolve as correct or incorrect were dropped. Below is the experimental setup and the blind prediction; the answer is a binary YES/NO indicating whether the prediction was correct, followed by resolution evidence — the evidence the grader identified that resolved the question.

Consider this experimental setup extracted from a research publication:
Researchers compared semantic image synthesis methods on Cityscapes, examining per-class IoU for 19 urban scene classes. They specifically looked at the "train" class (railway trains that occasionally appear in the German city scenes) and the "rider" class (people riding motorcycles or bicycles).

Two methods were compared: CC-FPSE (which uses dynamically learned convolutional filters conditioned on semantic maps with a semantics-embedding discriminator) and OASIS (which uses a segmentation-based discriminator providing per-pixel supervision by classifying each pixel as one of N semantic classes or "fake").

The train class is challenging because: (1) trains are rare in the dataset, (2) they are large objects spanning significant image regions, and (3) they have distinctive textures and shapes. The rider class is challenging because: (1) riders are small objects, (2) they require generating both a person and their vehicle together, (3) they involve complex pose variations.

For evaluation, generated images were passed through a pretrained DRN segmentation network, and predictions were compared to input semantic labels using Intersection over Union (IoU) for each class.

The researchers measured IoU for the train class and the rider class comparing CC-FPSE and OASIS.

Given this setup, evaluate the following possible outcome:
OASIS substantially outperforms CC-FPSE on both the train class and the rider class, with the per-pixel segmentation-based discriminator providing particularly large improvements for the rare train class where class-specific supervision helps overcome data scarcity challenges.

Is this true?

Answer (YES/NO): YES